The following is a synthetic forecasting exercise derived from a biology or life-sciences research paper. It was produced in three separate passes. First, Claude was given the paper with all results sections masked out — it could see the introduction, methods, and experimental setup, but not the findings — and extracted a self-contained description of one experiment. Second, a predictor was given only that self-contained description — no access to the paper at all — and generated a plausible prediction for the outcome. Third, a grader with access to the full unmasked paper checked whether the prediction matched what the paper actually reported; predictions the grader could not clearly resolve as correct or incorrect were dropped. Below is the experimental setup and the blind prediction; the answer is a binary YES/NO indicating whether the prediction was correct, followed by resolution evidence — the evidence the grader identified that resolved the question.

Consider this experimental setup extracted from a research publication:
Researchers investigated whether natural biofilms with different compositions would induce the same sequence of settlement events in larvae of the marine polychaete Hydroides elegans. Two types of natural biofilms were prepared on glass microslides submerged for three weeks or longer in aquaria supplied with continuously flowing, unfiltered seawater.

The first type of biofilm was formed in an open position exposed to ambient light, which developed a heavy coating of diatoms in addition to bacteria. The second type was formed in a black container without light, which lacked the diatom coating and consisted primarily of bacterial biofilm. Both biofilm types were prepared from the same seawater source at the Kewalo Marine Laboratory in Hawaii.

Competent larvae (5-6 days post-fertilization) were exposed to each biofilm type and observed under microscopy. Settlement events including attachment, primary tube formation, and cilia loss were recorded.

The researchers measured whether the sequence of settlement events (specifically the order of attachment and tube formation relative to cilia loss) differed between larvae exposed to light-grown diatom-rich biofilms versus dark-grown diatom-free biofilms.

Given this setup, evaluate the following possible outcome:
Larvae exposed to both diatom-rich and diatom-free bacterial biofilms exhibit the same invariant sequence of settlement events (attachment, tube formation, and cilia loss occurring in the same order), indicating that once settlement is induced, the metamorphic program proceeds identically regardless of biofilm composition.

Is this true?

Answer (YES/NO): YES